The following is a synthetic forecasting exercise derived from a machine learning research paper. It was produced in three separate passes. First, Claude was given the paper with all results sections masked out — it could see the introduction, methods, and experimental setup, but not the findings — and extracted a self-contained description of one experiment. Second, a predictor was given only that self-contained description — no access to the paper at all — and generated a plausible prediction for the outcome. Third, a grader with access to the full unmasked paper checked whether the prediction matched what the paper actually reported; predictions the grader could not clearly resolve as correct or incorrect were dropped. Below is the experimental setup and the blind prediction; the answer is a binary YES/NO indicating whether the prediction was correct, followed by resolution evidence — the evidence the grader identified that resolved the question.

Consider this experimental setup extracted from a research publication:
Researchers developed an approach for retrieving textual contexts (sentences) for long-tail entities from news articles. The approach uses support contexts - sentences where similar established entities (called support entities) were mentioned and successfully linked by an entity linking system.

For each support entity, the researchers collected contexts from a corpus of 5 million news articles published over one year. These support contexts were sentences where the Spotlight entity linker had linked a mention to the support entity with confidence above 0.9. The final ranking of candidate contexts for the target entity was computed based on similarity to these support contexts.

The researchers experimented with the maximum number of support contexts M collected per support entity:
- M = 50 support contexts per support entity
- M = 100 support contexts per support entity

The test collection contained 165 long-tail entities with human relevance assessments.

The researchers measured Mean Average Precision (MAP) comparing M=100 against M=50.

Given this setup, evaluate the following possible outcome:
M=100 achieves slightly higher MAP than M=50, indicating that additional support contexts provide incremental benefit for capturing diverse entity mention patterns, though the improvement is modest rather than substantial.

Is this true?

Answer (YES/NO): NO